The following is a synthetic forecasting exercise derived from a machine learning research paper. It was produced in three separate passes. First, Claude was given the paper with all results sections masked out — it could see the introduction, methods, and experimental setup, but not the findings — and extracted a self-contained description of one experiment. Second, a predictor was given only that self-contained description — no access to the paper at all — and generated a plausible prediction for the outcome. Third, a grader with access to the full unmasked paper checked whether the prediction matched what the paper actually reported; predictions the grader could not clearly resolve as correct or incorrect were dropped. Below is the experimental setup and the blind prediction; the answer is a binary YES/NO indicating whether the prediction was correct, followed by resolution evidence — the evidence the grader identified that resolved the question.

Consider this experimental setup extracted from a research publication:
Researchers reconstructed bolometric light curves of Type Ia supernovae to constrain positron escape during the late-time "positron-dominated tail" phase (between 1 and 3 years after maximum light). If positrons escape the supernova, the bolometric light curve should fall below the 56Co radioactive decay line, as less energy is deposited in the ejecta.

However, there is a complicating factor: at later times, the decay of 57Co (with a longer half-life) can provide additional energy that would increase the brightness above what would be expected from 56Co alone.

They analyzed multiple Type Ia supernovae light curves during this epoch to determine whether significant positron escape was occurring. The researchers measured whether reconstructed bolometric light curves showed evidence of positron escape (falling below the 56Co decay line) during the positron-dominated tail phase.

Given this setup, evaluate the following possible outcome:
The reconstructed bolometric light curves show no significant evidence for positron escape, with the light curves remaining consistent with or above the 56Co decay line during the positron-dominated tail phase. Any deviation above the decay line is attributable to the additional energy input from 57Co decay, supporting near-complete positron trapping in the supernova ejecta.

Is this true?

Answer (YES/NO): YES